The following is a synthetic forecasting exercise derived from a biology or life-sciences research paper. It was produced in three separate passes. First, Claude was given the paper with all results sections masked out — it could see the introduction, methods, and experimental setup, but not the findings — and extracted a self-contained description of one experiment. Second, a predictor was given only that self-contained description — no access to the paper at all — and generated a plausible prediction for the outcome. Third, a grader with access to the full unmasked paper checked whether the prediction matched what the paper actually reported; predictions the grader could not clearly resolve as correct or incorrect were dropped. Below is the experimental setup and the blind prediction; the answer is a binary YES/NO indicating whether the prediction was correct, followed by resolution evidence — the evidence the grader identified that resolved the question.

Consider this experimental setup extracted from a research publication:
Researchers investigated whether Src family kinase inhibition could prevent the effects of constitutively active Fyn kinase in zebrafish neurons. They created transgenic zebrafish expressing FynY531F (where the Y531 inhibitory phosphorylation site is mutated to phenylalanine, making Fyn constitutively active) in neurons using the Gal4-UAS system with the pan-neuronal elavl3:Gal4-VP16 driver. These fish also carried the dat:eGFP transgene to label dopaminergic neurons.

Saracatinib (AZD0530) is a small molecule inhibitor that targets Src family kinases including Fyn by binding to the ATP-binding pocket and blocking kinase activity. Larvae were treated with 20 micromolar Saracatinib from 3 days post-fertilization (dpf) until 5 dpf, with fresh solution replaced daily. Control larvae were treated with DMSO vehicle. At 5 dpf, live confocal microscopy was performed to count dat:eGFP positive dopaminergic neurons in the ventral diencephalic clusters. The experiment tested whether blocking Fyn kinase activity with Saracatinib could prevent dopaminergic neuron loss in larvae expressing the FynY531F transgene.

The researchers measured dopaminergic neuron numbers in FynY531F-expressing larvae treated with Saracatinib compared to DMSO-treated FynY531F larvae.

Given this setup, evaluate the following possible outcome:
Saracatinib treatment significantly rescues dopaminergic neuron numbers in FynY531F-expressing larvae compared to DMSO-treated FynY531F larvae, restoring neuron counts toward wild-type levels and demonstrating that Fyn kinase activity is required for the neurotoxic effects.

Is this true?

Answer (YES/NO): YES